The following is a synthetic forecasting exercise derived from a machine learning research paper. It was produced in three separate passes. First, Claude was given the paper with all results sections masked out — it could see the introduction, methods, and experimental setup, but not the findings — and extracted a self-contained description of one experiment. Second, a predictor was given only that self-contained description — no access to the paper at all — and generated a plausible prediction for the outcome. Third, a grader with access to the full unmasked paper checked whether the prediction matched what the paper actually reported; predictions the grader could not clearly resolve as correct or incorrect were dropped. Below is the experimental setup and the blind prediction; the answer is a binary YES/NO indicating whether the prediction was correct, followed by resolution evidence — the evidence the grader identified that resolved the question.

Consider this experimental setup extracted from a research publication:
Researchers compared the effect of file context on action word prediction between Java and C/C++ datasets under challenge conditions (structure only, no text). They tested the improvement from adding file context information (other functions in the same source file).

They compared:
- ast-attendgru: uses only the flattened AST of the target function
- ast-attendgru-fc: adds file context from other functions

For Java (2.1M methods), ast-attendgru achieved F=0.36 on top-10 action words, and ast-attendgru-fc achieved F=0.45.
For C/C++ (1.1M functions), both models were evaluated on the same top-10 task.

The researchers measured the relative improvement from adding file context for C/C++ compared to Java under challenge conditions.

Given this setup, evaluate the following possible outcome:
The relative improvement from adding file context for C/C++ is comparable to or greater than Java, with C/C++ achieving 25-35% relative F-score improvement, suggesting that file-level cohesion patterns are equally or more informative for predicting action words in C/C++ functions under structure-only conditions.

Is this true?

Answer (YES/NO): NO